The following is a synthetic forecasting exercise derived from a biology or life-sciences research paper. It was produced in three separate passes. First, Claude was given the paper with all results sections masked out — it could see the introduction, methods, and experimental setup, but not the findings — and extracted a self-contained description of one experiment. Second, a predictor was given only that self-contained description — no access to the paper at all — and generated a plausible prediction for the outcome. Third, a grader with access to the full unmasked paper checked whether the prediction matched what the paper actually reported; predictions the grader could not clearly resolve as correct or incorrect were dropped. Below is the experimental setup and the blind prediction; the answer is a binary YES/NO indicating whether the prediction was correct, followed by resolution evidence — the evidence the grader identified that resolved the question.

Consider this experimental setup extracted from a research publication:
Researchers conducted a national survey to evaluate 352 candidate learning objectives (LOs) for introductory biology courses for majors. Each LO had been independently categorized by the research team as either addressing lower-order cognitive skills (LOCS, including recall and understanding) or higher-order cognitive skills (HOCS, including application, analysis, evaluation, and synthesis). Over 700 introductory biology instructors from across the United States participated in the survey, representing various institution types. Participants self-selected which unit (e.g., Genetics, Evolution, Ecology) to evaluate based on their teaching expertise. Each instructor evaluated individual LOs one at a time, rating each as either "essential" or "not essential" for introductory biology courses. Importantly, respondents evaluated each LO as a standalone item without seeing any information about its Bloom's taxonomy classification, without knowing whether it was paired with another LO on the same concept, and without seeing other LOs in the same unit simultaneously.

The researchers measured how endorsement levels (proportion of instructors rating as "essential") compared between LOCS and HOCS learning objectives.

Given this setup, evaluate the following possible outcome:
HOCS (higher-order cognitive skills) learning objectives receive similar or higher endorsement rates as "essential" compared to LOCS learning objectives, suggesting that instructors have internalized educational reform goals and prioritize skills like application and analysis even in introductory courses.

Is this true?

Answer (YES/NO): NO